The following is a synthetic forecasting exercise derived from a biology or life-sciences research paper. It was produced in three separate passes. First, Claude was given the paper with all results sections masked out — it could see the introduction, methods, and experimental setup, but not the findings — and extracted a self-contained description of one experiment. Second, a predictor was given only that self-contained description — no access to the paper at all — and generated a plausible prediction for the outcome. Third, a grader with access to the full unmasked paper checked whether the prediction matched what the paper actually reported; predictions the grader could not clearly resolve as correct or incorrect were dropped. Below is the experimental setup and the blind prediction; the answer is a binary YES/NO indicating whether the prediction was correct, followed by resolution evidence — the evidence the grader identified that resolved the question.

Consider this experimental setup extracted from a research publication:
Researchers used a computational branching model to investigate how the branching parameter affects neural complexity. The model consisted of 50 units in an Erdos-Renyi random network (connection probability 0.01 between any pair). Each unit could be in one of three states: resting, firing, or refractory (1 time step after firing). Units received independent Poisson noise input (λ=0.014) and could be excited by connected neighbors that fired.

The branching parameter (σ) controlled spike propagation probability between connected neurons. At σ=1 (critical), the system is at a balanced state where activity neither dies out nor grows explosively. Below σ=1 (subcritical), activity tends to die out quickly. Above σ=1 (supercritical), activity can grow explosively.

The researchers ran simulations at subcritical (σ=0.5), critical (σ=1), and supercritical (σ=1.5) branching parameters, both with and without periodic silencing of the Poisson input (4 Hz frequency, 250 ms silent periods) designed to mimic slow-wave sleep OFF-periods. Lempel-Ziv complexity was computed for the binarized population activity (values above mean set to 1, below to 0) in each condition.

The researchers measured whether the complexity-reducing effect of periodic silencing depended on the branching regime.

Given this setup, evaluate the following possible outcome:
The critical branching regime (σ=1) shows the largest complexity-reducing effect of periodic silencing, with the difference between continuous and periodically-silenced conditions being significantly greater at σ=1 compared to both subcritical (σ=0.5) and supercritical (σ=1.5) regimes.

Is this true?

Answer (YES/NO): YES